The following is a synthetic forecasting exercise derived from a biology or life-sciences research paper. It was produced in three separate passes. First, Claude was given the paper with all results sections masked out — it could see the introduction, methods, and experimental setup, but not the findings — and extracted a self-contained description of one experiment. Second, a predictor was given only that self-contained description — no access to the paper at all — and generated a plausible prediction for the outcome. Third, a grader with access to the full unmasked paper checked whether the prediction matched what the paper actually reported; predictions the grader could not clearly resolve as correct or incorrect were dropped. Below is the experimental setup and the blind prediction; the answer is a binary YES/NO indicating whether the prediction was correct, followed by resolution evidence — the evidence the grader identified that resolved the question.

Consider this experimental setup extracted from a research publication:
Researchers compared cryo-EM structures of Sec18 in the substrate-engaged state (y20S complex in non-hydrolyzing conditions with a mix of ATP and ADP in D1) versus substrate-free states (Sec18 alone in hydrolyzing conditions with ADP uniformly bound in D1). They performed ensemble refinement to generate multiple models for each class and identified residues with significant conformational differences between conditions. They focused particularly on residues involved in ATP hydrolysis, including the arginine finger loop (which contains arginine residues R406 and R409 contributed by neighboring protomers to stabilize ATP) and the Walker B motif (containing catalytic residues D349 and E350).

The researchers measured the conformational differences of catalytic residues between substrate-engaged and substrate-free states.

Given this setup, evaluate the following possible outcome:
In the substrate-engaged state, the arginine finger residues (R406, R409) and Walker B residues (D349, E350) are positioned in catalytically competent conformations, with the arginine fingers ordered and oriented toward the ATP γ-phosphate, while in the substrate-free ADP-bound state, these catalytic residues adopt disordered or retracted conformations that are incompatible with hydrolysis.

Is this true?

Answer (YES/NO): YES